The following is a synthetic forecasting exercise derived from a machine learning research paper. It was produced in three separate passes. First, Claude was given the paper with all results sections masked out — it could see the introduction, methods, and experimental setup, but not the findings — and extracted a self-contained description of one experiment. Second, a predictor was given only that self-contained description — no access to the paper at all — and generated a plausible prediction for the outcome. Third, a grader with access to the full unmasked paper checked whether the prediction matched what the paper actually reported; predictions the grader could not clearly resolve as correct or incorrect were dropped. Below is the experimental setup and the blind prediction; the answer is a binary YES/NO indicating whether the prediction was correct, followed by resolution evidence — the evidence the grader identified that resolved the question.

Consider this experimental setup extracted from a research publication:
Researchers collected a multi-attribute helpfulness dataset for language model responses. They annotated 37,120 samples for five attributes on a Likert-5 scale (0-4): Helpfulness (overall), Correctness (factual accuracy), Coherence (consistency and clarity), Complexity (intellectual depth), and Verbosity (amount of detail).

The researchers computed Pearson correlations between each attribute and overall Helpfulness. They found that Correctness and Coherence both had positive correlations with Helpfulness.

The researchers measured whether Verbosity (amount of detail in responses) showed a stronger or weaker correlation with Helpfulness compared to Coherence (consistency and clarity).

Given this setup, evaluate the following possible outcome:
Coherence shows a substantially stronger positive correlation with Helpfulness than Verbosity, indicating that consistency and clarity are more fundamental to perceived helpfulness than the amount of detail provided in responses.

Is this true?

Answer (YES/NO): YES